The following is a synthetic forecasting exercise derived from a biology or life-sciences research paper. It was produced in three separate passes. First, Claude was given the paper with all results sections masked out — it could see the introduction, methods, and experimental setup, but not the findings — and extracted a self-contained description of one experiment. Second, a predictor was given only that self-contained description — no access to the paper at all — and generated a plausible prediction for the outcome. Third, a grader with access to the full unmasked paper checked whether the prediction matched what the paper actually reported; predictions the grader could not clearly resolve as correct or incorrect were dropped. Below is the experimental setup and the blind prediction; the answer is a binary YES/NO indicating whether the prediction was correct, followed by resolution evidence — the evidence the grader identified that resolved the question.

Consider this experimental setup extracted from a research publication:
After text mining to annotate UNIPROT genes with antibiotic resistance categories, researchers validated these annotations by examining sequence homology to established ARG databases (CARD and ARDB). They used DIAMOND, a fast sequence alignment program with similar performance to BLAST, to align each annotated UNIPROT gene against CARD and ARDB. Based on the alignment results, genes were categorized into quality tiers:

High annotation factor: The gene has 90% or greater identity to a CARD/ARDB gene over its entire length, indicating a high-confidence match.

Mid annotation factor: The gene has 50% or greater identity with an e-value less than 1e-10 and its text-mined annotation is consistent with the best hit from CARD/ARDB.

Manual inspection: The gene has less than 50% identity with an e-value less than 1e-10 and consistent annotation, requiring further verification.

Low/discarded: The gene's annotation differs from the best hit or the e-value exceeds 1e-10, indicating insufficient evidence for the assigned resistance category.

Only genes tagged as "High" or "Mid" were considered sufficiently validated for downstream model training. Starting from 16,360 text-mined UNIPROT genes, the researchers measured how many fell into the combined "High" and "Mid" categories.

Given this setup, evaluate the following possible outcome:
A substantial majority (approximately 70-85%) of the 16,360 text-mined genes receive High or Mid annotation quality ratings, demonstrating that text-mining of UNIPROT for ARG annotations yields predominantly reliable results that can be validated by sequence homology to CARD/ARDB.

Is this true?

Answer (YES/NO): NO